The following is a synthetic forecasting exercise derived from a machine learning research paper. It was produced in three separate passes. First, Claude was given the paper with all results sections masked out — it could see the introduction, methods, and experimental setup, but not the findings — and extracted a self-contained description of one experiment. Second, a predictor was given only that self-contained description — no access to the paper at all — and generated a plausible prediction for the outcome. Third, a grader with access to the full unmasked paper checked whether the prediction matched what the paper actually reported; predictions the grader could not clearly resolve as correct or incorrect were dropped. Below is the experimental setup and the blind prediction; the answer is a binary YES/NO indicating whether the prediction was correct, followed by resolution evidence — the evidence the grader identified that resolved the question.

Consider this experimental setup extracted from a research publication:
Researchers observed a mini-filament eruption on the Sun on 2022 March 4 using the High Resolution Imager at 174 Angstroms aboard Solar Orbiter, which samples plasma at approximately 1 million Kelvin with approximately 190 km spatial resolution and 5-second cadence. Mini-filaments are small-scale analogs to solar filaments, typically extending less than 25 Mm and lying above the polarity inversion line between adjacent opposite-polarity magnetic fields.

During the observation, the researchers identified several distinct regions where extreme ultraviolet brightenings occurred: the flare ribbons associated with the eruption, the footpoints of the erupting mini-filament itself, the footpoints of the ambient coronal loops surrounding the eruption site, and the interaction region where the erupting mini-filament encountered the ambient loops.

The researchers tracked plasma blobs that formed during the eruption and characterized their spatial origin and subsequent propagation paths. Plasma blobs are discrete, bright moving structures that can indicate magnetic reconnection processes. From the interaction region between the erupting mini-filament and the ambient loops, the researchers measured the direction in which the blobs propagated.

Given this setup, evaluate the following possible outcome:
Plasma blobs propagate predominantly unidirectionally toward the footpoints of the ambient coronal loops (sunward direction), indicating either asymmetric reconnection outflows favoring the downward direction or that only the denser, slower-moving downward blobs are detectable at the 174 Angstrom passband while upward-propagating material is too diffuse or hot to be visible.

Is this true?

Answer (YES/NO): NO